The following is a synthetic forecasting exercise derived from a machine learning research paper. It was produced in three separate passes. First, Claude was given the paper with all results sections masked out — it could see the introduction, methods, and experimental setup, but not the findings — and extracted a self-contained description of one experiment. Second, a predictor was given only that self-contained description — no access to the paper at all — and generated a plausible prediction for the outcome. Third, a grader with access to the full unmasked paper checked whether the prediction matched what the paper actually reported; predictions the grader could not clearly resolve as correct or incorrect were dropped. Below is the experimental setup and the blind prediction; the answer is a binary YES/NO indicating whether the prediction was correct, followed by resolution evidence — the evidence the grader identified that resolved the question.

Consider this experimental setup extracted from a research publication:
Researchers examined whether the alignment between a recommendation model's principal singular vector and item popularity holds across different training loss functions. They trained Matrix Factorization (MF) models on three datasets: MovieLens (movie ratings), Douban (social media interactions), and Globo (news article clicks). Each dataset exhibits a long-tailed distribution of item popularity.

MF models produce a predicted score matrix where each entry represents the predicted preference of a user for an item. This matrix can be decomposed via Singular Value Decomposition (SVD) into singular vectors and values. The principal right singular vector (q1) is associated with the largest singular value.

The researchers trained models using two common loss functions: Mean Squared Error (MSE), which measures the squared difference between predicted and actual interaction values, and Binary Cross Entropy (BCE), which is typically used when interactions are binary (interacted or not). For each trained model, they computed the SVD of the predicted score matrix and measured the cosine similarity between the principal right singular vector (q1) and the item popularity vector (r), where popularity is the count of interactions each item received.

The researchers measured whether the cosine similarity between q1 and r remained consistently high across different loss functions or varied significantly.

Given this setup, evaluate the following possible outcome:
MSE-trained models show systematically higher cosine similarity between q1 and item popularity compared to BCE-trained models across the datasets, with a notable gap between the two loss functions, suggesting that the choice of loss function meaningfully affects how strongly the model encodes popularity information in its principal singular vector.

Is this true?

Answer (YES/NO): NO